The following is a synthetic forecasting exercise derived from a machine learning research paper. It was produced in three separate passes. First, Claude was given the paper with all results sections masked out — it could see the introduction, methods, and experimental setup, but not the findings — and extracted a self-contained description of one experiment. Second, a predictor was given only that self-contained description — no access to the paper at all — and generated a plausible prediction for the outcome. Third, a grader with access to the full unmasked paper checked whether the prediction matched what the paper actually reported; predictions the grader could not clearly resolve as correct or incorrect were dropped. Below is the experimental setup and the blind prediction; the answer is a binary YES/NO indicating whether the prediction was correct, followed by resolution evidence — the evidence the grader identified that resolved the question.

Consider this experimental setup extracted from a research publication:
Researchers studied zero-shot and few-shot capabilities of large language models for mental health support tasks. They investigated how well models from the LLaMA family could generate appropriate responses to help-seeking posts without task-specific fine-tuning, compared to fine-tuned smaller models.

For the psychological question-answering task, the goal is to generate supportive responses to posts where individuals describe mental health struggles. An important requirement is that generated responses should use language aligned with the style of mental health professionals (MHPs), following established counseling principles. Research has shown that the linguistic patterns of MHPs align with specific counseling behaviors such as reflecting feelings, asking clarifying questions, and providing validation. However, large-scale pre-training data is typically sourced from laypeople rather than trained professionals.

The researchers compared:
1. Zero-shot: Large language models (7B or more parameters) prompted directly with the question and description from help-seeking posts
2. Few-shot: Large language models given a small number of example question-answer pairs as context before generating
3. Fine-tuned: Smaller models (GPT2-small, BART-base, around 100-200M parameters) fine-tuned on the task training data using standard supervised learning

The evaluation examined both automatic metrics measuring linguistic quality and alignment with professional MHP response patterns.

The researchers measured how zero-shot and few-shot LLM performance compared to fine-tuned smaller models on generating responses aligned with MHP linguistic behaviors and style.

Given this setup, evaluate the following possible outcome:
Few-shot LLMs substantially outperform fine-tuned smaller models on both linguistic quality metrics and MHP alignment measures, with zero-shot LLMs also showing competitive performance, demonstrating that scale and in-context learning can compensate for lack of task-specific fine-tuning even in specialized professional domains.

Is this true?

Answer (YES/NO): NO